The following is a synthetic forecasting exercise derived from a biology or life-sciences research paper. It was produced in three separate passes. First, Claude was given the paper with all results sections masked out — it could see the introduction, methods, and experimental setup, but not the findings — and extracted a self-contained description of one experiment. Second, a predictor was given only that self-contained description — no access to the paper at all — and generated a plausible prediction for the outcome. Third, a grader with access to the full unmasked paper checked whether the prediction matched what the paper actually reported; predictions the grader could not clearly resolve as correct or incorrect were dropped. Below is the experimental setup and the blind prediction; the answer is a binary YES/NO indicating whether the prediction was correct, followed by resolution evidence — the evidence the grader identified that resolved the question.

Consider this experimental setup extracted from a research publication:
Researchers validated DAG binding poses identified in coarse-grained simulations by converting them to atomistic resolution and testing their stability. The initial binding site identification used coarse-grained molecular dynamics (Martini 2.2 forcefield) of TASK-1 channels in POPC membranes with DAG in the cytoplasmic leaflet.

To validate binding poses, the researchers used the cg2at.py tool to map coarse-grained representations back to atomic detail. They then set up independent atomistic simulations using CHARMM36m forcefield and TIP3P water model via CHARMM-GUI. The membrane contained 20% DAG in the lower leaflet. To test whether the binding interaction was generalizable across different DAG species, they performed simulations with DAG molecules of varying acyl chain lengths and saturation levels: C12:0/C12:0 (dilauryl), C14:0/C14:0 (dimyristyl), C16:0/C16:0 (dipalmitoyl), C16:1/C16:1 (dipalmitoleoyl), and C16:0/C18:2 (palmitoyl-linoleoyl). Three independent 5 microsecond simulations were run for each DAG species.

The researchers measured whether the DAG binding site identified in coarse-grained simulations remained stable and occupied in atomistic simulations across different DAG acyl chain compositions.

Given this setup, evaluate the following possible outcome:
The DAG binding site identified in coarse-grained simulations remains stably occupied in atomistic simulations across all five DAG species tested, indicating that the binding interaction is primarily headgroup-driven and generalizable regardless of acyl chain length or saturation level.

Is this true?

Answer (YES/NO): YES